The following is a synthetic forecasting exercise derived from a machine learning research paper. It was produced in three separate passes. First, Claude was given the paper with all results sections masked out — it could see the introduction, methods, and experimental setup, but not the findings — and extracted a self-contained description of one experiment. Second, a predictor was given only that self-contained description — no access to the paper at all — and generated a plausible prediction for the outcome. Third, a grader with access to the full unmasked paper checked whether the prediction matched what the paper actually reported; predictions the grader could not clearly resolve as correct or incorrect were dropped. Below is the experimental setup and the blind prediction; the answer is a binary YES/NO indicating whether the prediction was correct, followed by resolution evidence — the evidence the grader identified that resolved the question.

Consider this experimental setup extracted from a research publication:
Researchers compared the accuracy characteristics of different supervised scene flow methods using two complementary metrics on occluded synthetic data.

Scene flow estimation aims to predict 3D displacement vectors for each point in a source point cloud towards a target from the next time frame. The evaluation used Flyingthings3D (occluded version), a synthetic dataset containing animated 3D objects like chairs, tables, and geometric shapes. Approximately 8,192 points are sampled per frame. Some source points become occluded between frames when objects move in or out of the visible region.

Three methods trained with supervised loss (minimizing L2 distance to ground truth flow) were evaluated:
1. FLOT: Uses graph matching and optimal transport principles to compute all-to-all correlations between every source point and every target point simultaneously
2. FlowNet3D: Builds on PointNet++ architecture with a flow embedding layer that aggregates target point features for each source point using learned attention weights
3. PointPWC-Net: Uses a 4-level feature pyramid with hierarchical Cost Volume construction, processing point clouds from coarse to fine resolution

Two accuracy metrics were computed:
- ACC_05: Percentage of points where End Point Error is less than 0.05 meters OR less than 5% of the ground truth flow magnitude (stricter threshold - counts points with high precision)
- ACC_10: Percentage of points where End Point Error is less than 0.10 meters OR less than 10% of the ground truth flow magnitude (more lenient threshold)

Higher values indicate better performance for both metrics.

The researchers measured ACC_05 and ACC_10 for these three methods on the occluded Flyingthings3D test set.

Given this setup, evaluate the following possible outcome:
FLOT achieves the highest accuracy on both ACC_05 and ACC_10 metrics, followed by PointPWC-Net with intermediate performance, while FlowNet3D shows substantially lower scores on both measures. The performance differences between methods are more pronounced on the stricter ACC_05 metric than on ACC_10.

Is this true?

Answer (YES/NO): NO